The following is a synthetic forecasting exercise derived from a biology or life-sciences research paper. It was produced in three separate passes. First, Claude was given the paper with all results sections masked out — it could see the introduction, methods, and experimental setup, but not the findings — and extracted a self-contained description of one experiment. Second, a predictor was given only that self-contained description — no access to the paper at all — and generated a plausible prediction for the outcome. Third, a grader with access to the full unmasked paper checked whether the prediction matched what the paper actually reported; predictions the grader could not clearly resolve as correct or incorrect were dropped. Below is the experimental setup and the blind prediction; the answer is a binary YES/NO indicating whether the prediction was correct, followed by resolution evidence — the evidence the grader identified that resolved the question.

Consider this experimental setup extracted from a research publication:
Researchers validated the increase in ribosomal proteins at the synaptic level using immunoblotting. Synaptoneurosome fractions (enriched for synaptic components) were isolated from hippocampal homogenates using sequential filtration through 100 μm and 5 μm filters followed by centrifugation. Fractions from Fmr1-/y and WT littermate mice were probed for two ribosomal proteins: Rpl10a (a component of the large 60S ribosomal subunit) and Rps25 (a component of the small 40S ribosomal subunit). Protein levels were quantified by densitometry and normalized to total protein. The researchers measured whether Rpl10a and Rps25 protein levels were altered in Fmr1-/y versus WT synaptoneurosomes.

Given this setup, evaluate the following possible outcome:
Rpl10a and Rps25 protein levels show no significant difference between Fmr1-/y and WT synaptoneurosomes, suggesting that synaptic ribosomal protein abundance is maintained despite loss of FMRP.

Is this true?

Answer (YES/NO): NO